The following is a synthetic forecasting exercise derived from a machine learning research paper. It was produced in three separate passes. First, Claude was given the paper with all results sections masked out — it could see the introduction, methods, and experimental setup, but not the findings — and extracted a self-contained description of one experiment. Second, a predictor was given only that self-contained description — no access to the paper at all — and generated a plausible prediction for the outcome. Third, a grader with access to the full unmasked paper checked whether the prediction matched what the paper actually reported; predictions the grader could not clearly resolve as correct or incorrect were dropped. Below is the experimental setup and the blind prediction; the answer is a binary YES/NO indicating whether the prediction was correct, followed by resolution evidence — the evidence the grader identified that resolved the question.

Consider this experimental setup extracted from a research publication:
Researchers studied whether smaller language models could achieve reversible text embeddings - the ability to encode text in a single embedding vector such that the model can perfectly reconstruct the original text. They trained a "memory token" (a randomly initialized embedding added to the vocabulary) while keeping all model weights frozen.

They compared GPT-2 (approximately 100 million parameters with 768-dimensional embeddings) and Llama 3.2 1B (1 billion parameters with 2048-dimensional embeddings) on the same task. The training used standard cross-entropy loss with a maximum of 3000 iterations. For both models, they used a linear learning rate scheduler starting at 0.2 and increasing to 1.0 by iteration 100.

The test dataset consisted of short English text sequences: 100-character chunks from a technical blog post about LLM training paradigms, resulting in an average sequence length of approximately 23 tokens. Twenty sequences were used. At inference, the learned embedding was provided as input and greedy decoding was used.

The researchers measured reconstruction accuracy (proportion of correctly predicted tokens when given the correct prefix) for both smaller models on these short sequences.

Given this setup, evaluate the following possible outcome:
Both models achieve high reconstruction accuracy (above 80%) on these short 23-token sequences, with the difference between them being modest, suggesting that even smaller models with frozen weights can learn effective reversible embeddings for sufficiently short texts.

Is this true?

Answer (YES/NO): NO